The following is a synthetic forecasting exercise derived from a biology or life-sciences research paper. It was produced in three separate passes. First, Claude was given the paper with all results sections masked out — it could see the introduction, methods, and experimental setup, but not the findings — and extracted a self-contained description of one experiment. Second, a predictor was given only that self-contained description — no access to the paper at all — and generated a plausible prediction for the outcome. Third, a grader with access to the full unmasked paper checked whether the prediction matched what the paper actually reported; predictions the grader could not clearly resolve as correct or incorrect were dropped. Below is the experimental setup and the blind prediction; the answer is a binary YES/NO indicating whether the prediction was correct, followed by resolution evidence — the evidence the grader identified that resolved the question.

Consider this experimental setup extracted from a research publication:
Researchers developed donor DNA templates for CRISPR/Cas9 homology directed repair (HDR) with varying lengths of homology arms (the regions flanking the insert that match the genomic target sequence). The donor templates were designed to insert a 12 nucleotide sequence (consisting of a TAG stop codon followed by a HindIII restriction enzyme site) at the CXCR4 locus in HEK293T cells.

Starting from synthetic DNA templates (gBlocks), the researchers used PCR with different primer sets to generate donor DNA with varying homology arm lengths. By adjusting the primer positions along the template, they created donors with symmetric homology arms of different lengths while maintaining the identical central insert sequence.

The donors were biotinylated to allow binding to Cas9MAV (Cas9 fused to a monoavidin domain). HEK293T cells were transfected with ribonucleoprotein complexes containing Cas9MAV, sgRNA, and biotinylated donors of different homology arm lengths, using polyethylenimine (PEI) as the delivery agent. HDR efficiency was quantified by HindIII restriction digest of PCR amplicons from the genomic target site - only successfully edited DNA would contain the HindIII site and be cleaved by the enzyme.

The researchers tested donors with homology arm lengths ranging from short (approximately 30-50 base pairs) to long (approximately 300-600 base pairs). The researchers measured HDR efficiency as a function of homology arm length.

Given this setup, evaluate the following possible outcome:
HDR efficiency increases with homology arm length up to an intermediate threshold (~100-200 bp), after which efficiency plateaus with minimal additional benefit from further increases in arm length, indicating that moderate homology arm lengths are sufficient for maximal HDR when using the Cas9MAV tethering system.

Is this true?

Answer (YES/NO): NO